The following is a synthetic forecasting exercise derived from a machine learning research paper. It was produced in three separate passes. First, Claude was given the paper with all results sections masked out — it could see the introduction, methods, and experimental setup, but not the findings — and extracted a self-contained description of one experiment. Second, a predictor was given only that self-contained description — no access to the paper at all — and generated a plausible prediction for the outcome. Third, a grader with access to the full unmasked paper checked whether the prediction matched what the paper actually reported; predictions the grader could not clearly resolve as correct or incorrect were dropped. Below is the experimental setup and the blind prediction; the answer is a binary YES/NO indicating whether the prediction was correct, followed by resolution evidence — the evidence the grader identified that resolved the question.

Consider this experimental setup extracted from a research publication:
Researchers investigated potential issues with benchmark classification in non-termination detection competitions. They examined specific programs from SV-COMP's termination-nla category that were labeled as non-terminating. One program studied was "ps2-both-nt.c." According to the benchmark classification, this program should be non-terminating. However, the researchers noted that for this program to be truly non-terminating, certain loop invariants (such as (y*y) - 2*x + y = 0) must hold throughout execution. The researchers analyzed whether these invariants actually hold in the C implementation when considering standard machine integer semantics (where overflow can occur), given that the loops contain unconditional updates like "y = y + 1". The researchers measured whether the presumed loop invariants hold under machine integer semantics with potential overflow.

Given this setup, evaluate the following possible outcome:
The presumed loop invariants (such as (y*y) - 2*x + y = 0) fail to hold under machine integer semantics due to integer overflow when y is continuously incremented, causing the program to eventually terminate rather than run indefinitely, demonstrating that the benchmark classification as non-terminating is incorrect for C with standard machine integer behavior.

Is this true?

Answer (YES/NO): YES